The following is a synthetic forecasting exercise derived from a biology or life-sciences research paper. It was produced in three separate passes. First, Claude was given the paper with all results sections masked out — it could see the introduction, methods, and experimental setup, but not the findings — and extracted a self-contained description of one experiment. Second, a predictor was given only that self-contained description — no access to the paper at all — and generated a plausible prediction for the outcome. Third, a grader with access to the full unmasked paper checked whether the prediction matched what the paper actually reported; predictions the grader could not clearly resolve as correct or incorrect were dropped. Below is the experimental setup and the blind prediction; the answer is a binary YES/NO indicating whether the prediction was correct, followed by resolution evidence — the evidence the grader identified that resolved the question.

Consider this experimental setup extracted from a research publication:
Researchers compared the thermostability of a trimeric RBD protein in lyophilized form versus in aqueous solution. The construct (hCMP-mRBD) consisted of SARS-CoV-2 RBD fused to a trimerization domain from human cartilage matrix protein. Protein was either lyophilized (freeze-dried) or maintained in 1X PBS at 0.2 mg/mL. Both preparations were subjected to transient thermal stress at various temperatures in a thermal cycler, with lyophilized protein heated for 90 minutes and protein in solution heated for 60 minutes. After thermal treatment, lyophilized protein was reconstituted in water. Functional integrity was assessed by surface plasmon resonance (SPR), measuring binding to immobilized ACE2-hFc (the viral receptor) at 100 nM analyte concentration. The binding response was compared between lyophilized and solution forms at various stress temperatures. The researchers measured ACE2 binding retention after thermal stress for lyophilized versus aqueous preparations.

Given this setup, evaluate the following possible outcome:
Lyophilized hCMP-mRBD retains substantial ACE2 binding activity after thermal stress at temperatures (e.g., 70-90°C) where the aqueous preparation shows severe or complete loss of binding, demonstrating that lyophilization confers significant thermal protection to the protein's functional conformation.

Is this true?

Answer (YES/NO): YES